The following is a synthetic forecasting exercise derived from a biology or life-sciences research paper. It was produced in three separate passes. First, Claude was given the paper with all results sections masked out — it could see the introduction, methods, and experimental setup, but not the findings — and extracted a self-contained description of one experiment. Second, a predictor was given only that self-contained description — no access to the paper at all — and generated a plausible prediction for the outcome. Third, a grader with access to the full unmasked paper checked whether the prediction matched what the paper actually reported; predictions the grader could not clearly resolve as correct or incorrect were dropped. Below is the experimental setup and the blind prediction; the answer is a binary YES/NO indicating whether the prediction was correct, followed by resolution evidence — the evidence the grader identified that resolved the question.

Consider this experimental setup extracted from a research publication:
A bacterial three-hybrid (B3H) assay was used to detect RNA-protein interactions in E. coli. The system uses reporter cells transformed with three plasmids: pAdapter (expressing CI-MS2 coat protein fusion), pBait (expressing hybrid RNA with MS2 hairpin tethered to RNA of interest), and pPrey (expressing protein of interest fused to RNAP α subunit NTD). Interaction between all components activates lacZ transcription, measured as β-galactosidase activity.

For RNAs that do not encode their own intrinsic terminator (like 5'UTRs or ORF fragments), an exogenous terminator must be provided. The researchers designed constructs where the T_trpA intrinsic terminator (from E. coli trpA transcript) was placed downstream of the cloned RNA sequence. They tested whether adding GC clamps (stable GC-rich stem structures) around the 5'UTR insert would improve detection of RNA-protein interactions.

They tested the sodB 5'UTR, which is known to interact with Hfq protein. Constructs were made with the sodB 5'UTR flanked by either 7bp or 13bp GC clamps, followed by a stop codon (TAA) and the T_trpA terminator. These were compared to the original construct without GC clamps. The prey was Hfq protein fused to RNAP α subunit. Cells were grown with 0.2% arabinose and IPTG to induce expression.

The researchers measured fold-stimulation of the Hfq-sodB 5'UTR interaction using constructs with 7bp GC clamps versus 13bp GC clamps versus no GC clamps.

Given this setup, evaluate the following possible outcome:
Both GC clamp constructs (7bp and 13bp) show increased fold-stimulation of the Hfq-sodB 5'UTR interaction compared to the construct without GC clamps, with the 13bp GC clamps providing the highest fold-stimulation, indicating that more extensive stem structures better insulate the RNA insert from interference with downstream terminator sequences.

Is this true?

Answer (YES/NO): NO